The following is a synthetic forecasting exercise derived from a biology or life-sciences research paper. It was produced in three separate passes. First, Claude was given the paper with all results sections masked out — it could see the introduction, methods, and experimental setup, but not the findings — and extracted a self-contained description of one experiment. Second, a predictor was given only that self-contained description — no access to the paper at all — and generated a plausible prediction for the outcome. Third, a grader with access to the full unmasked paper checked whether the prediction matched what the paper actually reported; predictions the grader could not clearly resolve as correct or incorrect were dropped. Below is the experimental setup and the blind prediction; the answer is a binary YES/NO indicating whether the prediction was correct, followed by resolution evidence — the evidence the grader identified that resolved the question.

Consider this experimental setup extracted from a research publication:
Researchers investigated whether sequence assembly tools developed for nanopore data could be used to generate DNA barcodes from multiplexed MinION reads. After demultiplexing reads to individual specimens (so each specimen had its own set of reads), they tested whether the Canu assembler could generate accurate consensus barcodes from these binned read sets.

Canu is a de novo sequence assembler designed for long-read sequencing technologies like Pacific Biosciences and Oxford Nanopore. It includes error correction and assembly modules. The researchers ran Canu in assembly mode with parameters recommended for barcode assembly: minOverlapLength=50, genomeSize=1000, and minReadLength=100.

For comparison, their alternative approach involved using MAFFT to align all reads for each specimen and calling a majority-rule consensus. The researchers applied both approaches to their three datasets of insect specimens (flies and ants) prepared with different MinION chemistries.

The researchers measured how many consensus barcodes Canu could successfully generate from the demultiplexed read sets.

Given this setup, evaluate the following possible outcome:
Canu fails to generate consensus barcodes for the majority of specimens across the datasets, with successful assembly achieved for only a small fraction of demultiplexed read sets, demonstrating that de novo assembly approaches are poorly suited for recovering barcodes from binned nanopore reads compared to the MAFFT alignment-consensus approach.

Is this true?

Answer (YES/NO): YES